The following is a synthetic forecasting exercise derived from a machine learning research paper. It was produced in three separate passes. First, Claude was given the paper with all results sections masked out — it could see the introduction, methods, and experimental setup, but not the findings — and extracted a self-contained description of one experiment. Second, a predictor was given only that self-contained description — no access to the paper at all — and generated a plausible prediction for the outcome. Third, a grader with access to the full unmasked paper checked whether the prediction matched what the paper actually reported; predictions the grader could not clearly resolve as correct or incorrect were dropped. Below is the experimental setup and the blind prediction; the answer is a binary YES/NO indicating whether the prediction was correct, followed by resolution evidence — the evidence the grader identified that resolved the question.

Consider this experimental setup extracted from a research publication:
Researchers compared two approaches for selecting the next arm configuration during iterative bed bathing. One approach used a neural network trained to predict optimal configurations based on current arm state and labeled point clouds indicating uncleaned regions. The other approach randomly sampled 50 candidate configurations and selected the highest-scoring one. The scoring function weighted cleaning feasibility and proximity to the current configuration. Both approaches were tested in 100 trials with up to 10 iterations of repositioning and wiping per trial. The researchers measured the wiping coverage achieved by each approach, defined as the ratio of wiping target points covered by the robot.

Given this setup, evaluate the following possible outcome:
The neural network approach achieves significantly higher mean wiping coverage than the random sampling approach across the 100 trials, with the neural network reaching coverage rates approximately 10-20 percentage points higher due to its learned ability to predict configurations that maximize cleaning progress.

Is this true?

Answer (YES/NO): NO